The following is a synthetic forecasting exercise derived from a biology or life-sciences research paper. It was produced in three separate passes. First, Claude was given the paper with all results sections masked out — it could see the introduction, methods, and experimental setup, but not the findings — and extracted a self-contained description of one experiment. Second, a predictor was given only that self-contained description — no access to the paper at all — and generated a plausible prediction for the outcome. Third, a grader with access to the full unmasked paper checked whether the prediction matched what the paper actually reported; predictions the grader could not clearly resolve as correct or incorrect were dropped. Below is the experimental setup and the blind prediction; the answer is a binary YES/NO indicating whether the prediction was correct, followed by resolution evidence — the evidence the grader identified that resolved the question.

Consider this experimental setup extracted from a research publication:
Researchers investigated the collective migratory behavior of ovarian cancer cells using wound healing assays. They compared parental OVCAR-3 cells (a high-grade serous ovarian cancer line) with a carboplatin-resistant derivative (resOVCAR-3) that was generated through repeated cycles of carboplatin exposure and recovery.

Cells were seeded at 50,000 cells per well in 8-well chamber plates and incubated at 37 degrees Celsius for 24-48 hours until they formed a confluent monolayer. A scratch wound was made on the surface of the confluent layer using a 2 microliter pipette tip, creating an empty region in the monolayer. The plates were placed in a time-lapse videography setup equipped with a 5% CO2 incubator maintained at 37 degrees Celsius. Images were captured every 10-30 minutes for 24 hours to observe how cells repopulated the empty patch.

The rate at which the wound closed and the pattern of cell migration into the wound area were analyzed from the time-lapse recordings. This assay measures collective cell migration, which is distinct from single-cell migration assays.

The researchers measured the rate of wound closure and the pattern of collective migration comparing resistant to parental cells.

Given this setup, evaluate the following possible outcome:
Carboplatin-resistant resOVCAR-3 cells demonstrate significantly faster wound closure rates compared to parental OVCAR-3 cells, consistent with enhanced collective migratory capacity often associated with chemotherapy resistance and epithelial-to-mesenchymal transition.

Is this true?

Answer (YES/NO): YES